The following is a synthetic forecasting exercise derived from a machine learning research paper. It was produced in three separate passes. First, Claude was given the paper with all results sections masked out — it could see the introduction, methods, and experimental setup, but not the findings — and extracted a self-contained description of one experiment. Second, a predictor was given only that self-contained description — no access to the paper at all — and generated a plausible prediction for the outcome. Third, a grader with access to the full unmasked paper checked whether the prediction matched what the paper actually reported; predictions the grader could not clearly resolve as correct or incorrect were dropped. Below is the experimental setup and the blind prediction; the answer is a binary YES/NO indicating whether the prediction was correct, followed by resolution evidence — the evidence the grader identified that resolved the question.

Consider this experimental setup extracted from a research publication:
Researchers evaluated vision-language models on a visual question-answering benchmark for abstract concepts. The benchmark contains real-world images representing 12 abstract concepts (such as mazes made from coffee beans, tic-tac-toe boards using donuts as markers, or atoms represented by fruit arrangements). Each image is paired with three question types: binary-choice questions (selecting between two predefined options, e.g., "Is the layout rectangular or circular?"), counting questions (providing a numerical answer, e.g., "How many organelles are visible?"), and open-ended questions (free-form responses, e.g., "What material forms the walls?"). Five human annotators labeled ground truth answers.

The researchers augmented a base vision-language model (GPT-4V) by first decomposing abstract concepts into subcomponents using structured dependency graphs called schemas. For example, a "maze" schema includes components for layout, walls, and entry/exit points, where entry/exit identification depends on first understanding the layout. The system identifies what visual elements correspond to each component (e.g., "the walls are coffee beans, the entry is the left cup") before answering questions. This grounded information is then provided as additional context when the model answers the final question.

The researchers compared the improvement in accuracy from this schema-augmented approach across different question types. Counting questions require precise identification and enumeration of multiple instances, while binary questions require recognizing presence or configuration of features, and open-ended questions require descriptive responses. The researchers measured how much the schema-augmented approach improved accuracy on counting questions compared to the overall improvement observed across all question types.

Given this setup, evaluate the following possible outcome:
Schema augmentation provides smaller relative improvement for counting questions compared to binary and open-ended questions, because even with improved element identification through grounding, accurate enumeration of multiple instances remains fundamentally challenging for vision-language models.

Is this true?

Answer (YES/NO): NO